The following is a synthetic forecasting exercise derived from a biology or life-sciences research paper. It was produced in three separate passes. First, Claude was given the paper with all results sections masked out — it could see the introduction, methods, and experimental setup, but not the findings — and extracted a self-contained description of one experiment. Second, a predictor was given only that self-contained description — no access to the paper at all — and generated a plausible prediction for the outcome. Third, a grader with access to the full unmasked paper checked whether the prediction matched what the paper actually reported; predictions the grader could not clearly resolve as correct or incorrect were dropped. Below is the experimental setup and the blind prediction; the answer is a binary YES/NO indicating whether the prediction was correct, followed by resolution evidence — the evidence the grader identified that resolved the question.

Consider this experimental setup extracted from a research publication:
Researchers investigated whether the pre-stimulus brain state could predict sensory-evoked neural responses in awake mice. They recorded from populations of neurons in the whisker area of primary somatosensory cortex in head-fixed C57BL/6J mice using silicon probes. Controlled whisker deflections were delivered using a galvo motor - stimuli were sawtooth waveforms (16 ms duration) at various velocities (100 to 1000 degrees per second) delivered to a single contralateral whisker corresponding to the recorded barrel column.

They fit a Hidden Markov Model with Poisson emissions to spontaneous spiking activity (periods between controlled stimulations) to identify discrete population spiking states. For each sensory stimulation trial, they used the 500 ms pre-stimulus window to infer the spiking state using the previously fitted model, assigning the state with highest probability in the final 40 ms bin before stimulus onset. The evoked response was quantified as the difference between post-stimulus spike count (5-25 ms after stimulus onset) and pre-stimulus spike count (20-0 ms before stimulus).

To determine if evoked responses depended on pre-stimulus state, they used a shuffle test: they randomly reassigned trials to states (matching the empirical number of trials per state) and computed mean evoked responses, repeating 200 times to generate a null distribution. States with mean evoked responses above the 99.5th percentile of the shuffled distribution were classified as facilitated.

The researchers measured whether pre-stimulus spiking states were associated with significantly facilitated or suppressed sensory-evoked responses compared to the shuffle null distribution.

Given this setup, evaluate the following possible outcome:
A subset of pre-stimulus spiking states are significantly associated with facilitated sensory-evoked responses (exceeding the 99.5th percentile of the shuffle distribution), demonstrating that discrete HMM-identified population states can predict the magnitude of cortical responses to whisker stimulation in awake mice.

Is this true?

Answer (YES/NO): YES